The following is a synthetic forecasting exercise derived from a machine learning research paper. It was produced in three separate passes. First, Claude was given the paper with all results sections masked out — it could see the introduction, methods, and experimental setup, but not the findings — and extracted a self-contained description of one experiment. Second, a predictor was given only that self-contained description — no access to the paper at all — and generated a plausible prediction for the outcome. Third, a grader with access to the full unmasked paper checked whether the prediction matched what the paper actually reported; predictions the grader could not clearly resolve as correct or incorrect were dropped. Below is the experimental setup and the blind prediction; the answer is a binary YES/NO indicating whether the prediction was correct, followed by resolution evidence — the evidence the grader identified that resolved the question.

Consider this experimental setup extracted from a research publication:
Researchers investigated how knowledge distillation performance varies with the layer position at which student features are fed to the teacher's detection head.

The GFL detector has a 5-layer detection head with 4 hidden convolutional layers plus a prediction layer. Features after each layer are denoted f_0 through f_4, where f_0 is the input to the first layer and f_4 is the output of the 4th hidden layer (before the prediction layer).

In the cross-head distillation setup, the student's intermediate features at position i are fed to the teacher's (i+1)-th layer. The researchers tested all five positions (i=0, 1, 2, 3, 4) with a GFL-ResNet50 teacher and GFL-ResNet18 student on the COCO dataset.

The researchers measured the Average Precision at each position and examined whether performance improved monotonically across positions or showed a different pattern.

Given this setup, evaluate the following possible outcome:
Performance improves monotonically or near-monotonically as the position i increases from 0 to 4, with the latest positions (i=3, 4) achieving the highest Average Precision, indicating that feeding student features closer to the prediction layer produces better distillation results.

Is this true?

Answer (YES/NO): NO